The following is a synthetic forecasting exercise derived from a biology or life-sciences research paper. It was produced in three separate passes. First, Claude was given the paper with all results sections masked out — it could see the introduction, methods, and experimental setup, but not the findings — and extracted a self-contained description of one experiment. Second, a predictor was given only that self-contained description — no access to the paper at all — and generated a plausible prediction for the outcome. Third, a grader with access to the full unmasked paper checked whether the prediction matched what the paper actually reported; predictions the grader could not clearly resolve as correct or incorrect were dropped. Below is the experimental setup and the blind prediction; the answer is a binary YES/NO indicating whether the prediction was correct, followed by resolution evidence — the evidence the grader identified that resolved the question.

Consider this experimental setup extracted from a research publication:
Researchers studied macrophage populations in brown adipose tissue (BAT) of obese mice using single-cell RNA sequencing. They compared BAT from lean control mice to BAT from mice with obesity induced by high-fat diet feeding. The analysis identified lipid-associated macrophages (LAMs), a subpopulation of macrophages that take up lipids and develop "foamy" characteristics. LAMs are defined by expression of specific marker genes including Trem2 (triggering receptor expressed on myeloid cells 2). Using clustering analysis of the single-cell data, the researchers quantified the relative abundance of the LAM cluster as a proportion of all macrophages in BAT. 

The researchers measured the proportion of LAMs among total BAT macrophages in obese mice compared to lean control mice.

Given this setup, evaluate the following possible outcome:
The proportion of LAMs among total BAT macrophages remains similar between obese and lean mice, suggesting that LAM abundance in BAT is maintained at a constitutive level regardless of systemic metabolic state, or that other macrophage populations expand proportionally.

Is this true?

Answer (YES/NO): NO